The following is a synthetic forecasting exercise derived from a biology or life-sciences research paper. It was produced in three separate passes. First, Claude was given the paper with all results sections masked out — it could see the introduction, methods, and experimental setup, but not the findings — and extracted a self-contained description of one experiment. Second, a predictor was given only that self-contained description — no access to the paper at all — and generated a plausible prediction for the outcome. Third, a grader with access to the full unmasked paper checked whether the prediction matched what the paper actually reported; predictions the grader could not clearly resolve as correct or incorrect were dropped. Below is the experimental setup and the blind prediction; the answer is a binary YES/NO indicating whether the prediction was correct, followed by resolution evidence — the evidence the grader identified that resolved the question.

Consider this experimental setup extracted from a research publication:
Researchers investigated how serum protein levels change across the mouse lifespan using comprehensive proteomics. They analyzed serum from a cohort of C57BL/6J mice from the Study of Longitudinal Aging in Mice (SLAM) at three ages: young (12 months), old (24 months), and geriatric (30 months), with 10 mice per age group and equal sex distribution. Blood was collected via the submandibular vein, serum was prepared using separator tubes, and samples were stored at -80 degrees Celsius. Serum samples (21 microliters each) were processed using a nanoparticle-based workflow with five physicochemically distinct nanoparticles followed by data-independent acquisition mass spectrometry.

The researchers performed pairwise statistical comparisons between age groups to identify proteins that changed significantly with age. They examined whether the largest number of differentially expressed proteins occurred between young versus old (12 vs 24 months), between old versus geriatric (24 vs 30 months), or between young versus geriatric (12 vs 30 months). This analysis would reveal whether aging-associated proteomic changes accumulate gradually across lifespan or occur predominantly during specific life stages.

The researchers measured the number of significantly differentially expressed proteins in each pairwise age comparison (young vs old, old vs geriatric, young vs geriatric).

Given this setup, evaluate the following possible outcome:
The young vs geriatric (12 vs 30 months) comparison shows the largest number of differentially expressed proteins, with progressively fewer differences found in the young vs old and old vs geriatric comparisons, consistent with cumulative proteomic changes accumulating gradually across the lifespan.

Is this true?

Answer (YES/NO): NO